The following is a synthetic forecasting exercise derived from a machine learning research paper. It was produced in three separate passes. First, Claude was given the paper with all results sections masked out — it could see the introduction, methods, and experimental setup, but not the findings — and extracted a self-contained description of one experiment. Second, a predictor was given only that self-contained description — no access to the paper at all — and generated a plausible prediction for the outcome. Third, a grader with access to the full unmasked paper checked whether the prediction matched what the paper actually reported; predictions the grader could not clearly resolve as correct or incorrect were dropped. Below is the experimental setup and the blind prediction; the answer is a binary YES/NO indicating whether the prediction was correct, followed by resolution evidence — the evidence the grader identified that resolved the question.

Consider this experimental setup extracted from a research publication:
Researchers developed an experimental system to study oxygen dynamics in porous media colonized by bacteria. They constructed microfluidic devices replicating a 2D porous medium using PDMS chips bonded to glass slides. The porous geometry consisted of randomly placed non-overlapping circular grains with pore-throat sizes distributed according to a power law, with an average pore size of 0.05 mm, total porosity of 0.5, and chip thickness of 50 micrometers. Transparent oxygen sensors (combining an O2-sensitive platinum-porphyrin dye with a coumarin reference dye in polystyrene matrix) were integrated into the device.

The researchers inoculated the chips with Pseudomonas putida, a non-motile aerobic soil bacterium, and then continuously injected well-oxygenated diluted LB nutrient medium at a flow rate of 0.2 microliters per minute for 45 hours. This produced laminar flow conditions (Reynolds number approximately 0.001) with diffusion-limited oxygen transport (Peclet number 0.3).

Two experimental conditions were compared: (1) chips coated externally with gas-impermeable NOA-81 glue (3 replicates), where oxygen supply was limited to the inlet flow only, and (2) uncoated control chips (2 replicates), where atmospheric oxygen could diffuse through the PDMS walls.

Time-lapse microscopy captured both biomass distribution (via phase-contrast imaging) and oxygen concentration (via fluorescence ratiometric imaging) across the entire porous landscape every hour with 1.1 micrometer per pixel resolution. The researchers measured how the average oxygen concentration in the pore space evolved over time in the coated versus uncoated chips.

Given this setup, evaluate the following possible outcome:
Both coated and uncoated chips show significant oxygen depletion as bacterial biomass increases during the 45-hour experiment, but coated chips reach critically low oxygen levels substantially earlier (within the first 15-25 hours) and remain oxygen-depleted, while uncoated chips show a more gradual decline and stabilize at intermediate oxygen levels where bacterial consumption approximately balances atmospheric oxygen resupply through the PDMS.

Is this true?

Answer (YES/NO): NO